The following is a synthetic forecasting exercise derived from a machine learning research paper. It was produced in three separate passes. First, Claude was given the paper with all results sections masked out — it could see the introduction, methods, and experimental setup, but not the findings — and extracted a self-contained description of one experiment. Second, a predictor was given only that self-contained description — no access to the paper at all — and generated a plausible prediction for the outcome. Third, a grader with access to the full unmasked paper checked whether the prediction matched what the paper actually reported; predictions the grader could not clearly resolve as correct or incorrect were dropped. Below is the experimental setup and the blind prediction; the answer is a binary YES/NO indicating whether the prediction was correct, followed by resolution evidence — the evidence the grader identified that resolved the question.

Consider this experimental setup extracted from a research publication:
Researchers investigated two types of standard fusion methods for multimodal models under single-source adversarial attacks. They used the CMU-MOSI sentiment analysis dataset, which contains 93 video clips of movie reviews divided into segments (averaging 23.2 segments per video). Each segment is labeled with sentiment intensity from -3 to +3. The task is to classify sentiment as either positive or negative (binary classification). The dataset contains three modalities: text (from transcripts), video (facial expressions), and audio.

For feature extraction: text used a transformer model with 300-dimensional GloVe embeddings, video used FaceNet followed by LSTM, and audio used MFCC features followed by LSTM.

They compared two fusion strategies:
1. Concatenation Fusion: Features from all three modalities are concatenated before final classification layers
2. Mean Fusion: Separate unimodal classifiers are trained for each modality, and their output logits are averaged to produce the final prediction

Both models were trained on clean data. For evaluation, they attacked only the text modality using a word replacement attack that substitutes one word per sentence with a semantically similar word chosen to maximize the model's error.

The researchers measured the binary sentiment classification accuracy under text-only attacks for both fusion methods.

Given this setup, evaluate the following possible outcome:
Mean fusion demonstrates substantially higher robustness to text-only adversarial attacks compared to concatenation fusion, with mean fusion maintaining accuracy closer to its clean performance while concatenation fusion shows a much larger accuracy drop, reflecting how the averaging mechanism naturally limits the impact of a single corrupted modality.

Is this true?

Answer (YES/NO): NO